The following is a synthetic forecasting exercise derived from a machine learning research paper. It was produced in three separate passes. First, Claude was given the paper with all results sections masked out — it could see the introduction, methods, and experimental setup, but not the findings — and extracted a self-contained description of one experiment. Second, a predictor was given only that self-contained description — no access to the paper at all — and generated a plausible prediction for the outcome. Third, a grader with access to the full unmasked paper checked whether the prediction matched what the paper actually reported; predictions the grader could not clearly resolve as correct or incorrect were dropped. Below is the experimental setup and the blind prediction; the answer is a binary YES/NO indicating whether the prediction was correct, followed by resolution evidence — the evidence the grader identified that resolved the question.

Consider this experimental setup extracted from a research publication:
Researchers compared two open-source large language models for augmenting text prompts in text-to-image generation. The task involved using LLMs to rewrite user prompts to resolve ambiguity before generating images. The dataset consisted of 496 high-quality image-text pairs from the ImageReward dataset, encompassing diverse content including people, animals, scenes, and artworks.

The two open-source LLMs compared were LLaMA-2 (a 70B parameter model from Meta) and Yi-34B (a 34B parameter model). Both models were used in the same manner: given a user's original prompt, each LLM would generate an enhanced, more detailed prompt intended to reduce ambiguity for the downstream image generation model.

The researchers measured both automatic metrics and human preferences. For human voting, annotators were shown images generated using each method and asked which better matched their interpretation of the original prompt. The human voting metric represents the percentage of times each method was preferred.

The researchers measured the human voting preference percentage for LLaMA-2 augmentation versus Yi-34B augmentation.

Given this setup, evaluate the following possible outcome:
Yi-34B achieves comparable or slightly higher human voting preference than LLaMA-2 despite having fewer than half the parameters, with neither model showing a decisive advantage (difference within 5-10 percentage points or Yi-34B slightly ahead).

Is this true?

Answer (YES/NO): NO